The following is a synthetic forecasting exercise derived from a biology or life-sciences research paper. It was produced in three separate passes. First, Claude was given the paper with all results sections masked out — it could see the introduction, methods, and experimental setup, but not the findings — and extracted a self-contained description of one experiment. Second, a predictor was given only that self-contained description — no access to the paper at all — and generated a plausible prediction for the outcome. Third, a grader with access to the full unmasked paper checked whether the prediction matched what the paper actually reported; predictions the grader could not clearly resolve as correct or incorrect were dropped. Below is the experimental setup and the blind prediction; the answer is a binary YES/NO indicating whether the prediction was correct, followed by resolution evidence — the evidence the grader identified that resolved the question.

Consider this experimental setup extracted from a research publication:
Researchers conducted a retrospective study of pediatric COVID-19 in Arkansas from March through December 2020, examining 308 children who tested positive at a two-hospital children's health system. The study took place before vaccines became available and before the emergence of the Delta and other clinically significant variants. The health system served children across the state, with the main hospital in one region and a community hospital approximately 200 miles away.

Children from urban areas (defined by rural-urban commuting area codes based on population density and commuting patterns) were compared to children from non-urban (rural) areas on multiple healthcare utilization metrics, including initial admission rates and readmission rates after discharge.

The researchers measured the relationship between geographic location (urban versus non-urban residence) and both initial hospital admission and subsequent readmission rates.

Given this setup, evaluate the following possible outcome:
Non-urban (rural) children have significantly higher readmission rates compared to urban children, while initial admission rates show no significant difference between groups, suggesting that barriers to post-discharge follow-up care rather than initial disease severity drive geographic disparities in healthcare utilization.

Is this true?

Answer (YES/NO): NO